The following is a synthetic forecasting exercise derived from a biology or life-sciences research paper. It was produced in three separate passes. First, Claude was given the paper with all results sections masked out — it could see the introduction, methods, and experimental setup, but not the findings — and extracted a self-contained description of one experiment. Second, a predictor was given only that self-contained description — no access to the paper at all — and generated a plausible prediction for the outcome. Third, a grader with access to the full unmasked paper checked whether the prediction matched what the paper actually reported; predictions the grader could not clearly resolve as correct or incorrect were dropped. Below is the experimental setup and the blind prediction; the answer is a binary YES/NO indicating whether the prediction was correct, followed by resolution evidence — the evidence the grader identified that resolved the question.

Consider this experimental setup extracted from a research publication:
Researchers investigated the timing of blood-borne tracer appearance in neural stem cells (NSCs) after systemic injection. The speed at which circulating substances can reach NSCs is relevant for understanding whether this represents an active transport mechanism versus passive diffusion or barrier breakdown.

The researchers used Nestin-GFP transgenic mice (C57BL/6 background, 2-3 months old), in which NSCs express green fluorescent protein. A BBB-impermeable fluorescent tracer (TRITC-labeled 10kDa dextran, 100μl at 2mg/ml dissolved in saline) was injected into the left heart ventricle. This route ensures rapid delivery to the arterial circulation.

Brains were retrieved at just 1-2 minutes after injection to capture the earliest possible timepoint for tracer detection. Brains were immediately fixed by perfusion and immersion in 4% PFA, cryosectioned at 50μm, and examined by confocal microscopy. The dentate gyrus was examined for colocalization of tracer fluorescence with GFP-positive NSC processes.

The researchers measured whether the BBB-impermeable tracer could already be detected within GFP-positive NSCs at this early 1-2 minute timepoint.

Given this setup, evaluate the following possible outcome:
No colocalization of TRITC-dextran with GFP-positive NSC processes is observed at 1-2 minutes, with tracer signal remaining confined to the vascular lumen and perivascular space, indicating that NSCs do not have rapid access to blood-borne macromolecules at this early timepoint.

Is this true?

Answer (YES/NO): NO